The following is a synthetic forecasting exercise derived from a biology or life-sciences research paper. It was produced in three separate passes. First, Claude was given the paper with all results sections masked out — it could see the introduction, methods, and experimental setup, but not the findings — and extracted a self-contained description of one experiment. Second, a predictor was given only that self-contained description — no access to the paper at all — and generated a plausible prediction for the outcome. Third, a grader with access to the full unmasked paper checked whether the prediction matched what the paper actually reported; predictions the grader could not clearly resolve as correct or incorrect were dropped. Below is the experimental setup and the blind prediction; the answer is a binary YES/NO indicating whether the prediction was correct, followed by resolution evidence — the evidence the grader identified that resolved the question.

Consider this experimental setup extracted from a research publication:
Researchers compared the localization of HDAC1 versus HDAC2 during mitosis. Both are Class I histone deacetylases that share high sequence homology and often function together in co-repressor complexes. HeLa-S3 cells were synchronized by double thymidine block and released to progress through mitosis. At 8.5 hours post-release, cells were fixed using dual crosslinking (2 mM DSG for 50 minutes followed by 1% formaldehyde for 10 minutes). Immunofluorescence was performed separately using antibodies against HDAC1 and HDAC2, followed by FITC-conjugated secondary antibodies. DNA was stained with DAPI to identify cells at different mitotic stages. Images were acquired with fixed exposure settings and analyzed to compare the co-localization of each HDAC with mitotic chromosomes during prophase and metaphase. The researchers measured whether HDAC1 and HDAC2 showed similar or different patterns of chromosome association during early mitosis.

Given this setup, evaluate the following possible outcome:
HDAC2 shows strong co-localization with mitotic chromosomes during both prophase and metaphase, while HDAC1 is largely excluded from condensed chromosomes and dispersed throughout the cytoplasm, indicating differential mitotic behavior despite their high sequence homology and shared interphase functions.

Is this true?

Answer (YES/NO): NO